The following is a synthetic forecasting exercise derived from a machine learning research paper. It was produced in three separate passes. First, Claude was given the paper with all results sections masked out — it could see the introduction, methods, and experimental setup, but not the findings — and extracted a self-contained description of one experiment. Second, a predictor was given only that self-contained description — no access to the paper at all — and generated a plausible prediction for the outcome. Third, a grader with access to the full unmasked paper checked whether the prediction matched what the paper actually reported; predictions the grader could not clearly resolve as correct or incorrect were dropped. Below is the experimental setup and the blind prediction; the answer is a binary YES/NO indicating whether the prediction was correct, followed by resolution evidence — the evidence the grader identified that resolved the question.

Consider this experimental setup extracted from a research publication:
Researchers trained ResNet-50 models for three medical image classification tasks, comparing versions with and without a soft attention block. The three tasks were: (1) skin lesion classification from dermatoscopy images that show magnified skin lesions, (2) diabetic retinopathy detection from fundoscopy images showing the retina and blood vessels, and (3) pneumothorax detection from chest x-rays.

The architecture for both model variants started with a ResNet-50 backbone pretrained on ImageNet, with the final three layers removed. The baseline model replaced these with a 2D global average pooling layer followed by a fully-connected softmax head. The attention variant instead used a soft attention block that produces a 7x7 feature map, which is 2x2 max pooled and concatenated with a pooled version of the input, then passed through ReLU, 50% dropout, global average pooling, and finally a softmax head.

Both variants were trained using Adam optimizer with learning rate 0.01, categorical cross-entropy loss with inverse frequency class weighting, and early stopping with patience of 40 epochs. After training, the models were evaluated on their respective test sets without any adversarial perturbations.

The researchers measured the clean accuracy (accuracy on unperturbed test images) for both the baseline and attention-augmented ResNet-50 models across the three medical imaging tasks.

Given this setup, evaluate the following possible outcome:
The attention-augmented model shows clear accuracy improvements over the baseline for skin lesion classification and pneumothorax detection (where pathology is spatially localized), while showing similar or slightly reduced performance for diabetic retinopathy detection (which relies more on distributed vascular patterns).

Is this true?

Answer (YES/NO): NO